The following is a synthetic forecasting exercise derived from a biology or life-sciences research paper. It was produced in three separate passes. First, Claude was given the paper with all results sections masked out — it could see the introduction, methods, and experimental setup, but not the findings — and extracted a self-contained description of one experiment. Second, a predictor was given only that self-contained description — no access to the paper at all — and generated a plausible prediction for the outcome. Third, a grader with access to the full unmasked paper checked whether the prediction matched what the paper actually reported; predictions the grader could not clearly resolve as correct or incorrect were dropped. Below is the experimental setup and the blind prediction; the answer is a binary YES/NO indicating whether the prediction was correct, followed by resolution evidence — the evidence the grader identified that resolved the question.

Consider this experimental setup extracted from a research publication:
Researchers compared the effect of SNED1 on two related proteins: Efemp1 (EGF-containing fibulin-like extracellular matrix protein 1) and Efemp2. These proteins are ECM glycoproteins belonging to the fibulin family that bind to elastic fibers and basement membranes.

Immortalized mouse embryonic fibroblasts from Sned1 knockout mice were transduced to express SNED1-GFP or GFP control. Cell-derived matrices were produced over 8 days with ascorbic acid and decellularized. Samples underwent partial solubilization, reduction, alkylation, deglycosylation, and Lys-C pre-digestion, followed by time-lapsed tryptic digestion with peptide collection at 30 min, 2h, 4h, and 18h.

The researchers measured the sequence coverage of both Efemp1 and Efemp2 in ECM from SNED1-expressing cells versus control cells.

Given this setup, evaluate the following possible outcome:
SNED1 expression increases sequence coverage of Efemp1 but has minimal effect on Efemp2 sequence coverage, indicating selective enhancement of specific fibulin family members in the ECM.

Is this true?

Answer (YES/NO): NO